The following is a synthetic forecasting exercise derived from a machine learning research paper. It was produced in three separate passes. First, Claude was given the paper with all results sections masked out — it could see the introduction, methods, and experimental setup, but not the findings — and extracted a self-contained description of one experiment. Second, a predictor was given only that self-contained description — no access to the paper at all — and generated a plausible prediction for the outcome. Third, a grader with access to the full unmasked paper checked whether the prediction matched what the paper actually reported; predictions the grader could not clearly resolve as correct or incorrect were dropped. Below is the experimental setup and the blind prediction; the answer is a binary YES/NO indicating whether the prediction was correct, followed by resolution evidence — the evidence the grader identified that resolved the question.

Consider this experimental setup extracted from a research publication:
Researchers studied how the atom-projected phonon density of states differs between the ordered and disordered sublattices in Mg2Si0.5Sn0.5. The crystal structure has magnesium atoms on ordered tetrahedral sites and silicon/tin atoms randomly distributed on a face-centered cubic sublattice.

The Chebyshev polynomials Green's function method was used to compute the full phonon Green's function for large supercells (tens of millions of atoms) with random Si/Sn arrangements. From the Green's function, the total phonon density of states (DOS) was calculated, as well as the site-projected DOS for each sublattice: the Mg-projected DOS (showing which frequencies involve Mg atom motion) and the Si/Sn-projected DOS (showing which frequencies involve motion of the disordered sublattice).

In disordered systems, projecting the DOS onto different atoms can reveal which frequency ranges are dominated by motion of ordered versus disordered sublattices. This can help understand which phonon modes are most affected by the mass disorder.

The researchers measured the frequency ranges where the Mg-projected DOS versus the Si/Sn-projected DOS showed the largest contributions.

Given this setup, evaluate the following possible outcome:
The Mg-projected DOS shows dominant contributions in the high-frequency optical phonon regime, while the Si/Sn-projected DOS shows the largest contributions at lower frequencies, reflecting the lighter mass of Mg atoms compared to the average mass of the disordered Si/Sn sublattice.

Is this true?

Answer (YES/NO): NO